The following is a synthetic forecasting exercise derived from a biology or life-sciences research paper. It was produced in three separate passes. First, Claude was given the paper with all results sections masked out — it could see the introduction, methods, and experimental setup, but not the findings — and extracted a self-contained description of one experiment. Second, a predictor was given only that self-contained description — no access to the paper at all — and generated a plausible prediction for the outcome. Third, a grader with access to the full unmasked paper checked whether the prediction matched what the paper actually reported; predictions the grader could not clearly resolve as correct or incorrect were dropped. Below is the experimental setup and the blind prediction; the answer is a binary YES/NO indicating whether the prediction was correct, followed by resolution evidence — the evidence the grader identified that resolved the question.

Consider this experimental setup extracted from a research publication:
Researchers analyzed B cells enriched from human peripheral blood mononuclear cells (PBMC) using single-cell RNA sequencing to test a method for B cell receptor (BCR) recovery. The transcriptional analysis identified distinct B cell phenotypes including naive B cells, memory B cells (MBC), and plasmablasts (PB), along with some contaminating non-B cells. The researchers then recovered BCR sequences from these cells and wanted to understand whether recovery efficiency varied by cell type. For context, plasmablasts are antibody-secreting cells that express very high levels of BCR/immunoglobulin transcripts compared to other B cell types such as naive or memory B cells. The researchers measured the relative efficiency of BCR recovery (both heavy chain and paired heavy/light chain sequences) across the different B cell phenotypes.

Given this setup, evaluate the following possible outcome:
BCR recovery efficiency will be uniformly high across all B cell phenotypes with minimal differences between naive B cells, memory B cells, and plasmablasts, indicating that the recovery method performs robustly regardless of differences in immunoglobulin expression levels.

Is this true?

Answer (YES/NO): NO